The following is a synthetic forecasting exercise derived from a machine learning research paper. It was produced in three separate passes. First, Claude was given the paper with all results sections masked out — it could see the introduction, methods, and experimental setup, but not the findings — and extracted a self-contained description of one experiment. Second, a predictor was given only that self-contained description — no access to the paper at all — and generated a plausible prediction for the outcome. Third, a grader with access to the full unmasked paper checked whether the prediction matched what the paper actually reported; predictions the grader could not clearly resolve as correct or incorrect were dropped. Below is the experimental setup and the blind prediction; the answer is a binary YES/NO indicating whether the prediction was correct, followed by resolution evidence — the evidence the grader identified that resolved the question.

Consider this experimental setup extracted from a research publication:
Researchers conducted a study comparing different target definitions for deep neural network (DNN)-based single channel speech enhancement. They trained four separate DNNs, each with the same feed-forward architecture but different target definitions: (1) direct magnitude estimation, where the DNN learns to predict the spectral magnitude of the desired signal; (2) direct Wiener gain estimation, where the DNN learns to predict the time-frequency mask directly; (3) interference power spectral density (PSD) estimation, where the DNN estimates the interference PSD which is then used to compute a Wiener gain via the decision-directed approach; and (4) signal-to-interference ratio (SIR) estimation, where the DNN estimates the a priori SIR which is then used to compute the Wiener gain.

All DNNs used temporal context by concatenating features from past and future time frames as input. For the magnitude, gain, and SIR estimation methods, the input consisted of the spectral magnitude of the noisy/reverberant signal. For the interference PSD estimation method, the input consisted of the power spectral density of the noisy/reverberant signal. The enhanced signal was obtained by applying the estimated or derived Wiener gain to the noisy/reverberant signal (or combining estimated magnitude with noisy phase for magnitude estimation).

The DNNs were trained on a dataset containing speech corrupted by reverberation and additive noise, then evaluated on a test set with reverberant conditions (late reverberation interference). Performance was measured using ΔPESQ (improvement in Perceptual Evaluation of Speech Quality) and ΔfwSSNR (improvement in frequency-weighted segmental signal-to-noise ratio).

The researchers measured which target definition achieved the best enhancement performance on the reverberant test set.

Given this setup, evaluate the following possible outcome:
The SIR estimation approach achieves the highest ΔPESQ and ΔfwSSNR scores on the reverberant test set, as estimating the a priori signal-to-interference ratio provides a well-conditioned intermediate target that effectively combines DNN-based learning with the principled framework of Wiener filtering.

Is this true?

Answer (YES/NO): NO